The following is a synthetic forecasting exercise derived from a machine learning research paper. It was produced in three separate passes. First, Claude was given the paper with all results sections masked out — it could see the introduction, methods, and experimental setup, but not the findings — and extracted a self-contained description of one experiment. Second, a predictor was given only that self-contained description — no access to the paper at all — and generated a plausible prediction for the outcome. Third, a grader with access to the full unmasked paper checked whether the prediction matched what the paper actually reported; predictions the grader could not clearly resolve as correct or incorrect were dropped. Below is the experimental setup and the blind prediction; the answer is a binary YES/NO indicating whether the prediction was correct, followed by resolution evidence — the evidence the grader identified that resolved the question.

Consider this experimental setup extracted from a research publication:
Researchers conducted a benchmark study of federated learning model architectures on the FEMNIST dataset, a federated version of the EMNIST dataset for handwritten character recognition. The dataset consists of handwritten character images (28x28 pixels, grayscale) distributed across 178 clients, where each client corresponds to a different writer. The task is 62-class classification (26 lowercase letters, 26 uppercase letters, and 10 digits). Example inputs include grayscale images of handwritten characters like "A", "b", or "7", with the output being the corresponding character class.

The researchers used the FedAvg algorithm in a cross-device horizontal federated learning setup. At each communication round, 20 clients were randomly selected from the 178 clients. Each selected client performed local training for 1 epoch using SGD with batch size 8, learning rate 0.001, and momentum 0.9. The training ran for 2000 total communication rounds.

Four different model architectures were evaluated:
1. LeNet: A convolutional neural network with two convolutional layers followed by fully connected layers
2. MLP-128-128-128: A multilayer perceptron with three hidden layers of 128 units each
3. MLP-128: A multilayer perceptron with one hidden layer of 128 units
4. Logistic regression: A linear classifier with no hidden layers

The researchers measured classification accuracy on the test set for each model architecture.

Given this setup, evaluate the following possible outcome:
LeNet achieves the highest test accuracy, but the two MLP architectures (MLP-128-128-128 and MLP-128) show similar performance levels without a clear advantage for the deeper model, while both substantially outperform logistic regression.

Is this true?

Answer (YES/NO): NO